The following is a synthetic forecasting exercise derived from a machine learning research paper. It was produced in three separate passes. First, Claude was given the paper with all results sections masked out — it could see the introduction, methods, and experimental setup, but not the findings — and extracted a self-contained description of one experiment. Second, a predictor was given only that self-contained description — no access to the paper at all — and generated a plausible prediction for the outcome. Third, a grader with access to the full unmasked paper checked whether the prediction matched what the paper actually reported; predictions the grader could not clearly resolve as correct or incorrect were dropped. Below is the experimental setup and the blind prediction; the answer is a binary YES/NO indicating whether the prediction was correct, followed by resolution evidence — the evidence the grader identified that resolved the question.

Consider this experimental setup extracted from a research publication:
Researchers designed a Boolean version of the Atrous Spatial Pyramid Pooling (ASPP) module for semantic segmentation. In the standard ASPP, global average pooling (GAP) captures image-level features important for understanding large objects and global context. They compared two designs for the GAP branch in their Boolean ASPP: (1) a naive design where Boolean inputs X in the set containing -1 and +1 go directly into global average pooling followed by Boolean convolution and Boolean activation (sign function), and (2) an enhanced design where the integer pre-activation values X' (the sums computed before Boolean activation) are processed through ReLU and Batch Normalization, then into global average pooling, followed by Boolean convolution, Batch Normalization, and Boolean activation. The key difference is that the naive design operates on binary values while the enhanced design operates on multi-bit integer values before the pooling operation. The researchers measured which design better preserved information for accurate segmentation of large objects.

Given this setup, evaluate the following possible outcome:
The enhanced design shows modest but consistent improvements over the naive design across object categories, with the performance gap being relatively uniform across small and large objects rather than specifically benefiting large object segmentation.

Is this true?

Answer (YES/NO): NO